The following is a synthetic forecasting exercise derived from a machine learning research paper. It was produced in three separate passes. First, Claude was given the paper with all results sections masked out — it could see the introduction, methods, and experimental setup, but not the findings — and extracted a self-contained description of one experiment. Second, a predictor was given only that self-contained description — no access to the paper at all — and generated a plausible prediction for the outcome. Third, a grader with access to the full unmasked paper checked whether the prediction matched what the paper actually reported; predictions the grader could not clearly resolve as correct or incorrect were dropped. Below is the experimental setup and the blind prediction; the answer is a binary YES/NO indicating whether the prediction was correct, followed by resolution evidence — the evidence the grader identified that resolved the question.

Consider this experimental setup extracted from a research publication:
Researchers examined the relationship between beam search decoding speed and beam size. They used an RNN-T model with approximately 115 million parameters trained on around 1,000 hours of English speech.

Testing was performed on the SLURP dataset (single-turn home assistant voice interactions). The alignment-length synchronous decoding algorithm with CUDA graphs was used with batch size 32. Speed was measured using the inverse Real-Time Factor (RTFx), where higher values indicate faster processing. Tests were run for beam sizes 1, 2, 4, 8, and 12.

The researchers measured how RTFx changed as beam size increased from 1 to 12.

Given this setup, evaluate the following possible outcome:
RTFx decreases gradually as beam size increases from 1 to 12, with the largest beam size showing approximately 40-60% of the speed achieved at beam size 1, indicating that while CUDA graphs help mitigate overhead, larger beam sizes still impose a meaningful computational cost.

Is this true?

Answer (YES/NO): NO